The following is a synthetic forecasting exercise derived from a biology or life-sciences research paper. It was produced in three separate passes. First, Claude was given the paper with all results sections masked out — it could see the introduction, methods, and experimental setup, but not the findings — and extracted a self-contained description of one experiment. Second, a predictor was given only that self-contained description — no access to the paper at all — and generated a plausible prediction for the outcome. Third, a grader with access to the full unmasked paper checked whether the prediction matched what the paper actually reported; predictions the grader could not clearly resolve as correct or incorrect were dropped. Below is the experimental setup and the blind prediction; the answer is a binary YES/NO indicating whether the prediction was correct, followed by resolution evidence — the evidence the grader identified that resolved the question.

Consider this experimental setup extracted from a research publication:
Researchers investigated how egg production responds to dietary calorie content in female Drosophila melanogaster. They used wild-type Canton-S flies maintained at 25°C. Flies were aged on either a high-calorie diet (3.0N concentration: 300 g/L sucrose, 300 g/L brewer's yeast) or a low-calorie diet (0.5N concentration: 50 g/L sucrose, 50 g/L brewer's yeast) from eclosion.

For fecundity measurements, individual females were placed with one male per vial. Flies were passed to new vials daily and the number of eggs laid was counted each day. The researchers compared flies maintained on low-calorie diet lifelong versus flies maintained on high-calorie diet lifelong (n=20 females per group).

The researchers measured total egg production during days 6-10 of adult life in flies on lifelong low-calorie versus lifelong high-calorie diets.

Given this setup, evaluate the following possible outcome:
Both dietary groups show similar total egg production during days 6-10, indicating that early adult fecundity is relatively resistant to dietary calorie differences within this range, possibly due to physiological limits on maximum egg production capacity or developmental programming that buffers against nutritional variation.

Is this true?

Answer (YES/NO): NO